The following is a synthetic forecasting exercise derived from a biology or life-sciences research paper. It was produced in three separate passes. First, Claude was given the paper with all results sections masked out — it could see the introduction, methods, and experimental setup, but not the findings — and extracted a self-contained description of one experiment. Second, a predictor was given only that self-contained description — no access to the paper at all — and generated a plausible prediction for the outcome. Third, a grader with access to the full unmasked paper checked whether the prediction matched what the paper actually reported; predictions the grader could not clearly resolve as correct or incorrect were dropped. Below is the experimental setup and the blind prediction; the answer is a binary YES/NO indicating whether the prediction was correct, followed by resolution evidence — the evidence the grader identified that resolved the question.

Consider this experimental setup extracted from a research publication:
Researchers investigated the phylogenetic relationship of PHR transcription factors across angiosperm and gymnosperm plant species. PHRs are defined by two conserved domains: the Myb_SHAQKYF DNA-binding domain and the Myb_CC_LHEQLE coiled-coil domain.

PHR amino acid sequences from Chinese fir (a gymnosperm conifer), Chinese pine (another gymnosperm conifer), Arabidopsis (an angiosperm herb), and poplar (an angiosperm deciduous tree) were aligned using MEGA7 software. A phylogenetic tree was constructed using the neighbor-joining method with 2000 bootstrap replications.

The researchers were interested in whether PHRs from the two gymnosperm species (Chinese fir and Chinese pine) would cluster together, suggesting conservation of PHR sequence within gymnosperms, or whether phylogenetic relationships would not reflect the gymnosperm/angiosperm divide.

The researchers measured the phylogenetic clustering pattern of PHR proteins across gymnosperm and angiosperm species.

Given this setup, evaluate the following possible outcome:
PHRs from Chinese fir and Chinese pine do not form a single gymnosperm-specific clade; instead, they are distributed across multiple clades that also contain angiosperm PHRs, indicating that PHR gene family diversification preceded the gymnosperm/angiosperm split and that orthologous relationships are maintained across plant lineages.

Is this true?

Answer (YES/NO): NO